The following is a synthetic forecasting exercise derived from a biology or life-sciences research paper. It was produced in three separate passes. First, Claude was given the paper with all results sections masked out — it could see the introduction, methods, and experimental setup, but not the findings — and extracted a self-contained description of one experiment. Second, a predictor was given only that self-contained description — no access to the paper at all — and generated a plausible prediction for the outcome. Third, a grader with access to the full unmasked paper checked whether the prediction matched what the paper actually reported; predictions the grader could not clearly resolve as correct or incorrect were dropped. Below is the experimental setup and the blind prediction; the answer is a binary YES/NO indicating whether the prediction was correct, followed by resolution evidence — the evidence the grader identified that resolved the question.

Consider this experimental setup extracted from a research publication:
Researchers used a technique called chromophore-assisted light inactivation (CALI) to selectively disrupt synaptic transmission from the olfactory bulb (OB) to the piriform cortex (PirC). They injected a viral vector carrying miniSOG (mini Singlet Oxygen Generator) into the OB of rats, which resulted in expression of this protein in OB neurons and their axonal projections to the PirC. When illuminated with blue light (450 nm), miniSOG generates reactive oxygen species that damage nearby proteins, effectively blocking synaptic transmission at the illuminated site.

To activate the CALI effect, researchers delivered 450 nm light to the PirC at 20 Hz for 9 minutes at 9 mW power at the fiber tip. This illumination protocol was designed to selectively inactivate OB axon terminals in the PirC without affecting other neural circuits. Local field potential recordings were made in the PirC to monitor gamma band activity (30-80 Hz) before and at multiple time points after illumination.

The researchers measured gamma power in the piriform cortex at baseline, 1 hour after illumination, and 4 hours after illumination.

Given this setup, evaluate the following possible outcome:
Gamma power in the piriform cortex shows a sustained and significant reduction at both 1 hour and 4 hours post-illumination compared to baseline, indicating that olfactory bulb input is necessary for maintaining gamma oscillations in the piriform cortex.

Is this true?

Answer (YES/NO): NO